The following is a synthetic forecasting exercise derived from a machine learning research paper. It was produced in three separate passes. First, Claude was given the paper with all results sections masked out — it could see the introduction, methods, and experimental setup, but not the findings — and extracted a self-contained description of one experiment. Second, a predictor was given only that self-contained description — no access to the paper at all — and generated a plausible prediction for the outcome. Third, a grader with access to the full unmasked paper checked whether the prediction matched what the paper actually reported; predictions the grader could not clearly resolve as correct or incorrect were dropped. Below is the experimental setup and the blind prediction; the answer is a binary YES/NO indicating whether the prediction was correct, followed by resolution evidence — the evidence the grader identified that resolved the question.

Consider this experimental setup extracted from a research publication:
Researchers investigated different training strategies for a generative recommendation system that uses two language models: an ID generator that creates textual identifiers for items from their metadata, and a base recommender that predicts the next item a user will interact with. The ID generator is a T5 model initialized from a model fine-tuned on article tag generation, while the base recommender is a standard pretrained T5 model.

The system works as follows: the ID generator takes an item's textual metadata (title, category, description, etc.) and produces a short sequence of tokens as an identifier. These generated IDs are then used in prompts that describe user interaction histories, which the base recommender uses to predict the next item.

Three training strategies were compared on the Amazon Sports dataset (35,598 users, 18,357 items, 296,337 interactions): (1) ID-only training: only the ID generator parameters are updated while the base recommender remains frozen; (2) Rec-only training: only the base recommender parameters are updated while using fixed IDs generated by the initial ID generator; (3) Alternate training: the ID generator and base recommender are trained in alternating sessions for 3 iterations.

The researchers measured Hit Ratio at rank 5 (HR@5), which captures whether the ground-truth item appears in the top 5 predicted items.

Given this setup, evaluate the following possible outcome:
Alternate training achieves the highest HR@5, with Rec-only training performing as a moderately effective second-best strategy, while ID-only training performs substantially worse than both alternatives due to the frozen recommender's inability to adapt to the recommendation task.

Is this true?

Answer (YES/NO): YES